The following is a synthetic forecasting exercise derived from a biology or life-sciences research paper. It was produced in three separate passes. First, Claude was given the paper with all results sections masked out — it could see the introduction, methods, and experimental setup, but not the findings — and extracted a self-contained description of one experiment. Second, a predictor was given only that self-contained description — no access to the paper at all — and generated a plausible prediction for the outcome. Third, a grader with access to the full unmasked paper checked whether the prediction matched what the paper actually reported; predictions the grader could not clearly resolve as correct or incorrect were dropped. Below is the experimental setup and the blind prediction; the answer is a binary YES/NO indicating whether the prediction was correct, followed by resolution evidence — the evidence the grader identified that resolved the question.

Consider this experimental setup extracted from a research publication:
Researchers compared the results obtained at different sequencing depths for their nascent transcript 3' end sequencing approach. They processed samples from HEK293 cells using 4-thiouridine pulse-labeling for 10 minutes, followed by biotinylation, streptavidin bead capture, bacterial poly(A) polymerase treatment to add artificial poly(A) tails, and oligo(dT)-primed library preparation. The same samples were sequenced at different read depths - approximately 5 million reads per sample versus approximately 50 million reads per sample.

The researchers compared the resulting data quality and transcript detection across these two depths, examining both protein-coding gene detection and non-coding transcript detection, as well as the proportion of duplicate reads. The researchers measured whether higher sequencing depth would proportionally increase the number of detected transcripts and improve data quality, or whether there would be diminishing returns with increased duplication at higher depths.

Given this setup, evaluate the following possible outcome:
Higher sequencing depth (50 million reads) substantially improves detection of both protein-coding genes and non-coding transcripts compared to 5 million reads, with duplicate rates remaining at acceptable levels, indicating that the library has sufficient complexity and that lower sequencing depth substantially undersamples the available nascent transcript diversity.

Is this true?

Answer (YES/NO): NO